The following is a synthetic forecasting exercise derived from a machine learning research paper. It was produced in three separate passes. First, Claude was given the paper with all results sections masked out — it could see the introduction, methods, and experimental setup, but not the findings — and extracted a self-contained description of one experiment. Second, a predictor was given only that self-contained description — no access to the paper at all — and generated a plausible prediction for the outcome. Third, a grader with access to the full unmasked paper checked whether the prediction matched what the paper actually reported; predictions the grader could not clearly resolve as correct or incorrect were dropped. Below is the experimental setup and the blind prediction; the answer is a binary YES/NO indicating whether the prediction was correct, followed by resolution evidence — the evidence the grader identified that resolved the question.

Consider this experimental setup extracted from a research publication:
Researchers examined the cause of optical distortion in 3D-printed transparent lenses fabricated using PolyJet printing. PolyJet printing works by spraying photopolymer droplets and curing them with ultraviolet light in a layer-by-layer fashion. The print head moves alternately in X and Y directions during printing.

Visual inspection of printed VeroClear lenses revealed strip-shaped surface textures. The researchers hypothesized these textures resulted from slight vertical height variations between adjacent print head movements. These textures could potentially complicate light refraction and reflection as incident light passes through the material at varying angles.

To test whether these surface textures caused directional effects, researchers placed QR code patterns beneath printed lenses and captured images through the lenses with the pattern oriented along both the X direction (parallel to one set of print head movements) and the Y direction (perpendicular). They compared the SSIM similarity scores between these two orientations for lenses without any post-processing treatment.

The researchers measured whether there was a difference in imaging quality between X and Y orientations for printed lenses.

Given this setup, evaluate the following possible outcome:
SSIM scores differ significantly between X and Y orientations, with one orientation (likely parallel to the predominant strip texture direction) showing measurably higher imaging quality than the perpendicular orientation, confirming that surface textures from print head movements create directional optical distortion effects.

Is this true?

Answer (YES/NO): YES